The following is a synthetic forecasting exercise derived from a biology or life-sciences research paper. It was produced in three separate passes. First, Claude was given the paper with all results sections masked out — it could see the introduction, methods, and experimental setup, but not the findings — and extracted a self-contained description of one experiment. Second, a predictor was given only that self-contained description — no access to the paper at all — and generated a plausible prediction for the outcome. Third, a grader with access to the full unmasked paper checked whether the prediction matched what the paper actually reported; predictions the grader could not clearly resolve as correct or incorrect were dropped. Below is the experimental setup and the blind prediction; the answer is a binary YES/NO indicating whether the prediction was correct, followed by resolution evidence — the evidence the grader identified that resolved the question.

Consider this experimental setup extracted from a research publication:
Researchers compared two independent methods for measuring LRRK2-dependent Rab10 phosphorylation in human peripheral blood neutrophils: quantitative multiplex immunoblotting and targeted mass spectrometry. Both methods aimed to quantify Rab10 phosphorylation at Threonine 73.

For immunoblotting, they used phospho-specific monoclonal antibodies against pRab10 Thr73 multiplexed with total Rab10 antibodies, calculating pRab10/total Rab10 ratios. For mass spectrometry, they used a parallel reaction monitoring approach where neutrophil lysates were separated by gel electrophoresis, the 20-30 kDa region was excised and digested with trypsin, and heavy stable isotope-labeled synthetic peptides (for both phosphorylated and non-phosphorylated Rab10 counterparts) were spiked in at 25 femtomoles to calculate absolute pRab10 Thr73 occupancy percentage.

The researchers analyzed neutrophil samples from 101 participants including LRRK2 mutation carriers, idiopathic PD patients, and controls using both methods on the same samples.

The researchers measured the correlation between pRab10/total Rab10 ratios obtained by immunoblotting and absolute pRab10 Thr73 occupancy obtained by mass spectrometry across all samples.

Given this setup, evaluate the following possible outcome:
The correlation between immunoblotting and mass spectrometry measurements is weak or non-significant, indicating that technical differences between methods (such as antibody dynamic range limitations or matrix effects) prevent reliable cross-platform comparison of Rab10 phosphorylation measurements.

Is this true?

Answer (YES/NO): NO